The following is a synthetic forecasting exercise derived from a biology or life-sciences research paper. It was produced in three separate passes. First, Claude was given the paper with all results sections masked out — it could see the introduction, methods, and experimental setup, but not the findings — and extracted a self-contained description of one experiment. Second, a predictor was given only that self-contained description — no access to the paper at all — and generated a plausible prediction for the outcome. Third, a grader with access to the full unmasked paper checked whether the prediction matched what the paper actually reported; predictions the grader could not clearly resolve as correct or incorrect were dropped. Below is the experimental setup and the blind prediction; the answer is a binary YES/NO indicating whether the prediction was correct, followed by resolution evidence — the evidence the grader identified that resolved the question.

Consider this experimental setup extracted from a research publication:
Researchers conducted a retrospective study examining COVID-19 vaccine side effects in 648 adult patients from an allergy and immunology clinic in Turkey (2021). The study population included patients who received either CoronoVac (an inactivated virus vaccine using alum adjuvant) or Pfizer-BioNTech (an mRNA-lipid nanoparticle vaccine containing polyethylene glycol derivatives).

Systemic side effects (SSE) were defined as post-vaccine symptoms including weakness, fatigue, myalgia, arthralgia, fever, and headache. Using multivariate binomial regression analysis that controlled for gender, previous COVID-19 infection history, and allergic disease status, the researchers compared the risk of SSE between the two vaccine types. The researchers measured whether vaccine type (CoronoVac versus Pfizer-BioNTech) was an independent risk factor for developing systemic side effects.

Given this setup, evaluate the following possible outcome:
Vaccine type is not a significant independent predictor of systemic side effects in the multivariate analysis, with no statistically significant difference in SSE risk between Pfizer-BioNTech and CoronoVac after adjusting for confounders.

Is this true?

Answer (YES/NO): NO